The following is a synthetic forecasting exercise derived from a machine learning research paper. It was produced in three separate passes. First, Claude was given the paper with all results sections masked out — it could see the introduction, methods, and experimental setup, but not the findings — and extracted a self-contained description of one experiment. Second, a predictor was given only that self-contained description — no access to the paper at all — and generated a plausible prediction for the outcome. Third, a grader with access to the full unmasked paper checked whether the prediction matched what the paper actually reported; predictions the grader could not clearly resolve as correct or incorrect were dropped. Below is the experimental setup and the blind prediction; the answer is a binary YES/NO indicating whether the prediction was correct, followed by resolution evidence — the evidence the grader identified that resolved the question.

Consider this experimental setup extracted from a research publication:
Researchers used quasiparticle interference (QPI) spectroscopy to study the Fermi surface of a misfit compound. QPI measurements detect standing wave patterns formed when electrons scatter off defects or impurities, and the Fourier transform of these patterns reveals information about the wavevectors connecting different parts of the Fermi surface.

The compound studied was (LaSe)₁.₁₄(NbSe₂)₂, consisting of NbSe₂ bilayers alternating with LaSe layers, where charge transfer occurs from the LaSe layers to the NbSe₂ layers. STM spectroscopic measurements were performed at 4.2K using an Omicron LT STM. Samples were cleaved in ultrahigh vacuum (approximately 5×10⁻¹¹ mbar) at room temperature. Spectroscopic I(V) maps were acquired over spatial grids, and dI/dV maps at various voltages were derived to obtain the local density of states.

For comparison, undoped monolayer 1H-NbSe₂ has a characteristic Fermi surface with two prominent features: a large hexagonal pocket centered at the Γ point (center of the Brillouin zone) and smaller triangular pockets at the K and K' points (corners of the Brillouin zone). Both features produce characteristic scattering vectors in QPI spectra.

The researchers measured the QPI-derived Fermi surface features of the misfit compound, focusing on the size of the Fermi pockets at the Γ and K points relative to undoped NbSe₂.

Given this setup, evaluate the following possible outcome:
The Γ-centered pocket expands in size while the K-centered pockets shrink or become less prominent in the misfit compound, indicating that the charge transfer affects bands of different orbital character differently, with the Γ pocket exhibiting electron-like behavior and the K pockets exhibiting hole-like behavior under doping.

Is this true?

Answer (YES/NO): NO